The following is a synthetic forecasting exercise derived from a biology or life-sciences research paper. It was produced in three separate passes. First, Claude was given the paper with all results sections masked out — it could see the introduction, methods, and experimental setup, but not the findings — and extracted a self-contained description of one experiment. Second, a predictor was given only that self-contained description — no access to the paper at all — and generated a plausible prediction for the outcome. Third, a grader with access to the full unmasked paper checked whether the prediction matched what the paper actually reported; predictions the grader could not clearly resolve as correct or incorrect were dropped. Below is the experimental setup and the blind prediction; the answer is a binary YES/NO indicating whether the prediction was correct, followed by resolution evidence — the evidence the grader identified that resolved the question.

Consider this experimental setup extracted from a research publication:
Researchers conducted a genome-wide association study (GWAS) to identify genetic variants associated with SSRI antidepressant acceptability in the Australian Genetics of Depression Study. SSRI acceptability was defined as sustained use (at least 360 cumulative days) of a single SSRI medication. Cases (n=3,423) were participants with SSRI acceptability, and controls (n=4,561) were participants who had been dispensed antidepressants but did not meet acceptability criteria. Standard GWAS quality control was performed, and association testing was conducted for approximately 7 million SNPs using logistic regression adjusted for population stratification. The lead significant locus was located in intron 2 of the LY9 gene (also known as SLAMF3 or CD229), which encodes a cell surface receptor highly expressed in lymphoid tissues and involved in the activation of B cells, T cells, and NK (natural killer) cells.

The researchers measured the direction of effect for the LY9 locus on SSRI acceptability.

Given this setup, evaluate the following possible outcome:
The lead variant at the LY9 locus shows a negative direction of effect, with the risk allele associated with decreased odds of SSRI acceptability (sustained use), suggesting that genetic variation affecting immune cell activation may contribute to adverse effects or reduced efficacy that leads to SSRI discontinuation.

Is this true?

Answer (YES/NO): YES